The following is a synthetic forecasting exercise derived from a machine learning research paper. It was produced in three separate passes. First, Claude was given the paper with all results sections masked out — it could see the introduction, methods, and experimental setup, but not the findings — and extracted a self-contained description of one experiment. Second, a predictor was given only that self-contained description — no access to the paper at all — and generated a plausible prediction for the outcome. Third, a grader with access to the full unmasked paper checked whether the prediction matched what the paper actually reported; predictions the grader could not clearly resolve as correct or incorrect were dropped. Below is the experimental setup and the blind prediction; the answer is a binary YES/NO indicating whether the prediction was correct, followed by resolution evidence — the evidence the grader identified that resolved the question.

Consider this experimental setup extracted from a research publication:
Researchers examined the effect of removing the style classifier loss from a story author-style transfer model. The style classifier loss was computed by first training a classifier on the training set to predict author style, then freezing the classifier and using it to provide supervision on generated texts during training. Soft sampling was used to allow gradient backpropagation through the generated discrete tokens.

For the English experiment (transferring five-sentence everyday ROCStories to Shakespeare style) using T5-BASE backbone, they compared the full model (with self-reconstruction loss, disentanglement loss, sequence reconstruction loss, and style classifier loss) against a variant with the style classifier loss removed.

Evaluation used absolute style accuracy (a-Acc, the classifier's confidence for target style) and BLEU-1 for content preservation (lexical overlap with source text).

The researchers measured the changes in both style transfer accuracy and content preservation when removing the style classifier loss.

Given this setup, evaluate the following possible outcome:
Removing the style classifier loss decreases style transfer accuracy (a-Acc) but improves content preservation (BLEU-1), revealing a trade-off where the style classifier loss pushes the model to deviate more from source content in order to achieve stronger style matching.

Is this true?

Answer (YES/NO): YES